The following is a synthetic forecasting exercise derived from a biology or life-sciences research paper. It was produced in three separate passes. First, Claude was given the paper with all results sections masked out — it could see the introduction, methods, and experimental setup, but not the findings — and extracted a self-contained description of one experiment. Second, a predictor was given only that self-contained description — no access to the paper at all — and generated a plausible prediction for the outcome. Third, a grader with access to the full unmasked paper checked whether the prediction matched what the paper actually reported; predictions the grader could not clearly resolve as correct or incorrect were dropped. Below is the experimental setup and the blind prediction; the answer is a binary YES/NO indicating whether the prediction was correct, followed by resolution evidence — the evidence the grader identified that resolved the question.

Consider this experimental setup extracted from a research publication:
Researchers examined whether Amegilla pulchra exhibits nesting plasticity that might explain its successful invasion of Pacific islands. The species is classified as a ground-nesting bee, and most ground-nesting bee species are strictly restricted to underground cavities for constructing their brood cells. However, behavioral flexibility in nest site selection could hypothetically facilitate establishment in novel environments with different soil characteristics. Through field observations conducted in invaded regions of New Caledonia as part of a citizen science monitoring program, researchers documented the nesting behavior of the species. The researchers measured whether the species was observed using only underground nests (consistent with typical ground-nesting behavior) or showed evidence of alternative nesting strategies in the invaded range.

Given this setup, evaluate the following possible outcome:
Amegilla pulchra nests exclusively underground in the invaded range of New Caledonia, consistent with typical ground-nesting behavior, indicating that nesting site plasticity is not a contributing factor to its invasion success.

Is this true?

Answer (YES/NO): NO